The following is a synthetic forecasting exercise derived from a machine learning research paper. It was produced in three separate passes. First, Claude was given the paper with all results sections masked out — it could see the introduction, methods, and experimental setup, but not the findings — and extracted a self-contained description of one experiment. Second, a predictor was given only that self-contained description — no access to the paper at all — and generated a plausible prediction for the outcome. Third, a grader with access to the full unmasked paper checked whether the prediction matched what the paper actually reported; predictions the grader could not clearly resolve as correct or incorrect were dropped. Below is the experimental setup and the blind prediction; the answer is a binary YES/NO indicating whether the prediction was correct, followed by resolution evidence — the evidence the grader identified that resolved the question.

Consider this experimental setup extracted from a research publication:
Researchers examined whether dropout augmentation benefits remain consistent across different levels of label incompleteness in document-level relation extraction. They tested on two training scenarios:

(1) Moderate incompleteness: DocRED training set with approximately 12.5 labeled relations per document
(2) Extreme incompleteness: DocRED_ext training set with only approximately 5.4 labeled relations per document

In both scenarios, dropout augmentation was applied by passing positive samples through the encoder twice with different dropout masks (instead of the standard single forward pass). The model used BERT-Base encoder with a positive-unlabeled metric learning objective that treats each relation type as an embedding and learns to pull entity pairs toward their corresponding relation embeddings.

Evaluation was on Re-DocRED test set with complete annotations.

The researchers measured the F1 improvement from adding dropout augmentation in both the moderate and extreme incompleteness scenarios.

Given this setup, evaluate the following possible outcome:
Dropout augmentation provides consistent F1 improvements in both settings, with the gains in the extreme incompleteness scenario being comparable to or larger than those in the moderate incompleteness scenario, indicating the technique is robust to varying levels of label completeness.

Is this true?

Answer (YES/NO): YES